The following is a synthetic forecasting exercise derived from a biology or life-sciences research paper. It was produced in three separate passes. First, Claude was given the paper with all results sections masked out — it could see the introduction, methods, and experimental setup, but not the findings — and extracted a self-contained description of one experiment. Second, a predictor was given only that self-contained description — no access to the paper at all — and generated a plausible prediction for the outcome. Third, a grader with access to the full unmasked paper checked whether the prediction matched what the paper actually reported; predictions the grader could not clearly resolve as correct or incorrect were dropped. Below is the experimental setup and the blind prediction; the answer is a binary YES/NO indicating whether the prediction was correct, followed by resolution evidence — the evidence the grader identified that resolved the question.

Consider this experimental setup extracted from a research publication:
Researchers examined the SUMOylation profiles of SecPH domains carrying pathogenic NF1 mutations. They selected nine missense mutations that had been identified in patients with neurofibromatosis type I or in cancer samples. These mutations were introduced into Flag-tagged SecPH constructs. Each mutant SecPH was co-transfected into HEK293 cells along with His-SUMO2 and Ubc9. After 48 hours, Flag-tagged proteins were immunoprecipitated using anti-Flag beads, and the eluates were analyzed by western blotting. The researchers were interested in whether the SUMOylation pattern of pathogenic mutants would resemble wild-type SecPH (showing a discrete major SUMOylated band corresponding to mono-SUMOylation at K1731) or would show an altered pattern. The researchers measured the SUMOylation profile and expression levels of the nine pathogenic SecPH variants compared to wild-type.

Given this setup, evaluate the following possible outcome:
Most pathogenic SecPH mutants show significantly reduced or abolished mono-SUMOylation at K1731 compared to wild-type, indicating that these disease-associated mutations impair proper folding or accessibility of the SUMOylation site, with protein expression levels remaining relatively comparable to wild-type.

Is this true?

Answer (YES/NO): NO